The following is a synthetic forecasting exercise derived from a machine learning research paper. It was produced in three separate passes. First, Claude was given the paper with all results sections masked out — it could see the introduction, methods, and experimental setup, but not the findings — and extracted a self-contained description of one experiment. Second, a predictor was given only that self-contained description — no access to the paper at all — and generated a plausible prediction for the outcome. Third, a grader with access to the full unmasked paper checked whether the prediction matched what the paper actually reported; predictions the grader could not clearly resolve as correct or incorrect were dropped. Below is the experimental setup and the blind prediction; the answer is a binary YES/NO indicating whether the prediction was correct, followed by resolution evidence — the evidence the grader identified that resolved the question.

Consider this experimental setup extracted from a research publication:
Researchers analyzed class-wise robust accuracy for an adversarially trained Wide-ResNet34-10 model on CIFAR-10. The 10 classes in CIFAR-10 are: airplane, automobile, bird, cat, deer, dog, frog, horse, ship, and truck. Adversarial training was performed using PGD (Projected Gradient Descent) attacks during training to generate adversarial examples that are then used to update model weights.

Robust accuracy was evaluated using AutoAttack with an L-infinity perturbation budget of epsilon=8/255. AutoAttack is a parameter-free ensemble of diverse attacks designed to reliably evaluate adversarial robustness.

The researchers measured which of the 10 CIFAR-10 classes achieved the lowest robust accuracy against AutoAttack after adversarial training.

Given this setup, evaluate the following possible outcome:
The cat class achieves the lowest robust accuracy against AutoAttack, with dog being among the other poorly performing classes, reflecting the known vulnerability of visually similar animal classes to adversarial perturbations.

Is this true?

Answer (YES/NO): YES